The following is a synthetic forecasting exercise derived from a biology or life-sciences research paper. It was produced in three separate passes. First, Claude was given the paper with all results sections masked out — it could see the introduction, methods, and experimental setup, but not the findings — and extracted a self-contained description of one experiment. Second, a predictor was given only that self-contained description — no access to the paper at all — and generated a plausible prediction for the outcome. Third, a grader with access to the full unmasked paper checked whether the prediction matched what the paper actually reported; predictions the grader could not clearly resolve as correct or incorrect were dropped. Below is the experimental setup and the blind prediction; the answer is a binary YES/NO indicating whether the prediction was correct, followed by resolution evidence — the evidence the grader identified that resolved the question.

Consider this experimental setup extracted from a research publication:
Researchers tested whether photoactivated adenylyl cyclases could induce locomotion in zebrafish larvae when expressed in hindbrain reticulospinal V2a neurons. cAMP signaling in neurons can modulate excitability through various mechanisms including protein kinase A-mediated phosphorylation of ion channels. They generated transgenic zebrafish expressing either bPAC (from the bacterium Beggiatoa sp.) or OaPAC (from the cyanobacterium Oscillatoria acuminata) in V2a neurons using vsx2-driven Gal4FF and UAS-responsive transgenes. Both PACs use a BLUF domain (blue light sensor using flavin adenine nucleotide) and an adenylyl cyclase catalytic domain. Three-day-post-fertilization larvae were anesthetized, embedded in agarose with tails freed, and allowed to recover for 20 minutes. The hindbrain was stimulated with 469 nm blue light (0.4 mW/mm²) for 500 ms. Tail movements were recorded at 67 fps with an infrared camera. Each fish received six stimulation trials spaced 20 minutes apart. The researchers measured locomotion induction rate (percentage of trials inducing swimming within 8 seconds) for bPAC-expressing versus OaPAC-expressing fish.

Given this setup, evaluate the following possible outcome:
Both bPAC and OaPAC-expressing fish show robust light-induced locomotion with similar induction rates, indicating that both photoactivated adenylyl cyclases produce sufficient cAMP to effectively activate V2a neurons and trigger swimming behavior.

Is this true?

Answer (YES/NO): NO